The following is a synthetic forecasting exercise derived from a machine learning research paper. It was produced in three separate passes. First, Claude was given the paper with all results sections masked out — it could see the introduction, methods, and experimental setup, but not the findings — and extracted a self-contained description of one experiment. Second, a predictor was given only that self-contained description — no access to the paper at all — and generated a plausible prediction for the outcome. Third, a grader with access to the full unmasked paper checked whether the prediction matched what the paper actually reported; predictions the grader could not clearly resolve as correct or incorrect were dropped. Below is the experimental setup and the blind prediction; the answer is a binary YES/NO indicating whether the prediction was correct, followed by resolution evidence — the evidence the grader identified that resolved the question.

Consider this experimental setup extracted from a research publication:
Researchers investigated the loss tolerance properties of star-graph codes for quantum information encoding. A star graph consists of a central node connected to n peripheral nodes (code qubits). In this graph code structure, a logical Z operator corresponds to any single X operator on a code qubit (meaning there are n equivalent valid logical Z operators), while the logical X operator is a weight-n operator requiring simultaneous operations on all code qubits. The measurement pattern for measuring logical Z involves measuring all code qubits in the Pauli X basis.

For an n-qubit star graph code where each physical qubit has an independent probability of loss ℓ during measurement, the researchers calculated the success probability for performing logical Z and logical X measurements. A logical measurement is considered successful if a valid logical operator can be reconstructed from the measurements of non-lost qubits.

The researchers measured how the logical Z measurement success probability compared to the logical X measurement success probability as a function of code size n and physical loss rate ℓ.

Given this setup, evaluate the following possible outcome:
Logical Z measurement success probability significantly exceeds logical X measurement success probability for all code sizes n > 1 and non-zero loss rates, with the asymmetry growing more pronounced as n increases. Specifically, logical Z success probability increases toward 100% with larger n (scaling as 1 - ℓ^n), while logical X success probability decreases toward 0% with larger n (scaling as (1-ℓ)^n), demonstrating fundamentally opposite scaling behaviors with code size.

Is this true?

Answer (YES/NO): YES